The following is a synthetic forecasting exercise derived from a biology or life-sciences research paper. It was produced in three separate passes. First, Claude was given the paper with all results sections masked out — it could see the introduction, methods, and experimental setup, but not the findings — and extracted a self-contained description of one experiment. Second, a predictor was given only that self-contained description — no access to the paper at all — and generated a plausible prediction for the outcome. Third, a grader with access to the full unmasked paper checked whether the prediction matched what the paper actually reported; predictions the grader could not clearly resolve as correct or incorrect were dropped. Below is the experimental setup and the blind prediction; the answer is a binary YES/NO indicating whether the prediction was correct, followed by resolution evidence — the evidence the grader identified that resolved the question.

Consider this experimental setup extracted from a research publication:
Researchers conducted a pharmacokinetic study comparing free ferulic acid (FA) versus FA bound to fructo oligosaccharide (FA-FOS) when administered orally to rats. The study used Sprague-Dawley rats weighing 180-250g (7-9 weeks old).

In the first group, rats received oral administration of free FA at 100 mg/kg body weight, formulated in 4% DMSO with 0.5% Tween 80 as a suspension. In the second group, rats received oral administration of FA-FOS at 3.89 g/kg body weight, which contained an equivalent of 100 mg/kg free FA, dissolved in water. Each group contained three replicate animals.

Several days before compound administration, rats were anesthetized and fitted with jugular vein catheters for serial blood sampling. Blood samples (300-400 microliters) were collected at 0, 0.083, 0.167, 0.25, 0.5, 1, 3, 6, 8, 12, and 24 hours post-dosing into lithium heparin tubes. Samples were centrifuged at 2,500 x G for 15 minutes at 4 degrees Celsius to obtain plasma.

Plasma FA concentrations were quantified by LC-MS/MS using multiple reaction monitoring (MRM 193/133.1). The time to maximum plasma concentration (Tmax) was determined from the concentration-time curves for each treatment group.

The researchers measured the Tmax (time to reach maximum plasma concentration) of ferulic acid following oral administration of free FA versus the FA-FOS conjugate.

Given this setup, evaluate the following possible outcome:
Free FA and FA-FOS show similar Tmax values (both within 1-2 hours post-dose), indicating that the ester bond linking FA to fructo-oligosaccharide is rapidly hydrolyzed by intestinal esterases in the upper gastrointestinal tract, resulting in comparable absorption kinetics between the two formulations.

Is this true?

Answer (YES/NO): NO